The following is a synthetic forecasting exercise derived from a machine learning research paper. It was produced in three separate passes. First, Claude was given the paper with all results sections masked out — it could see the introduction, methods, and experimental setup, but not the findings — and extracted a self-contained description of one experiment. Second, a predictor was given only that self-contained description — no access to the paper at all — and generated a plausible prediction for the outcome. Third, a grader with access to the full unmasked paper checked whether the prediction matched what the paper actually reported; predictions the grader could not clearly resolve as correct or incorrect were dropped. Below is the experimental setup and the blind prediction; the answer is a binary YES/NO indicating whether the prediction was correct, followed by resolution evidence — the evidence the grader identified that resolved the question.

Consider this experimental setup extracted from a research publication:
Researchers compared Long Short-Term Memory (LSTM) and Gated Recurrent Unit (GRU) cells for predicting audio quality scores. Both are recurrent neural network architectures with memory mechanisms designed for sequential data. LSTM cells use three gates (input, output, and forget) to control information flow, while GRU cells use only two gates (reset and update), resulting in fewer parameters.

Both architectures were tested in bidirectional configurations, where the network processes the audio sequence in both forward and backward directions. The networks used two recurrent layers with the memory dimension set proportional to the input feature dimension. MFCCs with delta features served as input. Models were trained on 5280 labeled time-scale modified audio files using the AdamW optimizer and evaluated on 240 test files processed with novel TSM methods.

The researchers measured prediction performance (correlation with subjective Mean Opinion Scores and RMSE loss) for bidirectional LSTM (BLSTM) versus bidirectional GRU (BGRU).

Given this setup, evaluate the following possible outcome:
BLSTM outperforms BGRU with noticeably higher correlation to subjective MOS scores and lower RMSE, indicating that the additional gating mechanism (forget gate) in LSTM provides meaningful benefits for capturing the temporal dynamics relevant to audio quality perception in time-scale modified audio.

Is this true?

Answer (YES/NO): NO